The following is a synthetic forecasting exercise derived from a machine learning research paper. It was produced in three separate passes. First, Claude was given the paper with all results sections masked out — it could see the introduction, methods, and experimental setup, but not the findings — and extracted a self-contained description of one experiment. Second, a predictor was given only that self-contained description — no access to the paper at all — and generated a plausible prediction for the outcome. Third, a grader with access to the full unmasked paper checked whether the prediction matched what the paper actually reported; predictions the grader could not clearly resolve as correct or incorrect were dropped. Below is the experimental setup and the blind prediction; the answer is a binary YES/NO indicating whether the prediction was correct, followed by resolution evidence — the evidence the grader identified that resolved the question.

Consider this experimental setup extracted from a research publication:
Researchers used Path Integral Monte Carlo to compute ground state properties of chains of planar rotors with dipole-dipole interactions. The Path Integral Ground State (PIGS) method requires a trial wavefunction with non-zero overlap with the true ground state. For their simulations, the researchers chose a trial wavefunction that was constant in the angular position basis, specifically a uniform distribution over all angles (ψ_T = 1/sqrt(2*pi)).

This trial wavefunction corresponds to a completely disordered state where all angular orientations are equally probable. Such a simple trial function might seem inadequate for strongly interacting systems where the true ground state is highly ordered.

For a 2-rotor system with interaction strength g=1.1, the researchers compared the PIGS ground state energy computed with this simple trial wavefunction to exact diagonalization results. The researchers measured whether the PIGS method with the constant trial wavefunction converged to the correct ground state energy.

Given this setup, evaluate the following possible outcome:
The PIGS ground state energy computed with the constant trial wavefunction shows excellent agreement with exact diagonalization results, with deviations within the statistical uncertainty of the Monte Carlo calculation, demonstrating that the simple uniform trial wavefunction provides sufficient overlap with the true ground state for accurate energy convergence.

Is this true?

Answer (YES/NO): YES